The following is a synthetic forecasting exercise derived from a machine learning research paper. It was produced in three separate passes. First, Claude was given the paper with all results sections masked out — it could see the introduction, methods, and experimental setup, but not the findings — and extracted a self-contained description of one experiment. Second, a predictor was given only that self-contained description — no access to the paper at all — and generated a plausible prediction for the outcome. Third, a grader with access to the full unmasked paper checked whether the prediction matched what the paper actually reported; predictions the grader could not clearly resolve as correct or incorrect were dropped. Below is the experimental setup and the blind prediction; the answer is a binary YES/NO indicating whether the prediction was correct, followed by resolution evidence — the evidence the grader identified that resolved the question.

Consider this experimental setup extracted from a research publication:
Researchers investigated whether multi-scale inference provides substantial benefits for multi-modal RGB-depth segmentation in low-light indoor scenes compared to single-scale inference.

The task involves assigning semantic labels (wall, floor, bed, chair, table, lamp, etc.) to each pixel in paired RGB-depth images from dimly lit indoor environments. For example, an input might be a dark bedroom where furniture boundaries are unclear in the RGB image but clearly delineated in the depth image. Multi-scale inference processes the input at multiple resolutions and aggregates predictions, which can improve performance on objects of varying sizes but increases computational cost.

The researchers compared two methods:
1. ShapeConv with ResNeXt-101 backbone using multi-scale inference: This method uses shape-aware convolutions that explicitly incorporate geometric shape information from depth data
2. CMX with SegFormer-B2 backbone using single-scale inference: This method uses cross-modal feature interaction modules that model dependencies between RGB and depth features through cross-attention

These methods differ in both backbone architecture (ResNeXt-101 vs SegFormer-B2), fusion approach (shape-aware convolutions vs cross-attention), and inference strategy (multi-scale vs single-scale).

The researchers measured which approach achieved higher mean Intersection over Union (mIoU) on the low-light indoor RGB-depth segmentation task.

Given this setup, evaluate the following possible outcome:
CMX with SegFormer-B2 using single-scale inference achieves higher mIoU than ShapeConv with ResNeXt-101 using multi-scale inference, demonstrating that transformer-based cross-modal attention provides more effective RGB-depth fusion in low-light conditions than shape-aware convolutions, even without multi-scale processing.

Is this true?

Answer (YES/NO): YES